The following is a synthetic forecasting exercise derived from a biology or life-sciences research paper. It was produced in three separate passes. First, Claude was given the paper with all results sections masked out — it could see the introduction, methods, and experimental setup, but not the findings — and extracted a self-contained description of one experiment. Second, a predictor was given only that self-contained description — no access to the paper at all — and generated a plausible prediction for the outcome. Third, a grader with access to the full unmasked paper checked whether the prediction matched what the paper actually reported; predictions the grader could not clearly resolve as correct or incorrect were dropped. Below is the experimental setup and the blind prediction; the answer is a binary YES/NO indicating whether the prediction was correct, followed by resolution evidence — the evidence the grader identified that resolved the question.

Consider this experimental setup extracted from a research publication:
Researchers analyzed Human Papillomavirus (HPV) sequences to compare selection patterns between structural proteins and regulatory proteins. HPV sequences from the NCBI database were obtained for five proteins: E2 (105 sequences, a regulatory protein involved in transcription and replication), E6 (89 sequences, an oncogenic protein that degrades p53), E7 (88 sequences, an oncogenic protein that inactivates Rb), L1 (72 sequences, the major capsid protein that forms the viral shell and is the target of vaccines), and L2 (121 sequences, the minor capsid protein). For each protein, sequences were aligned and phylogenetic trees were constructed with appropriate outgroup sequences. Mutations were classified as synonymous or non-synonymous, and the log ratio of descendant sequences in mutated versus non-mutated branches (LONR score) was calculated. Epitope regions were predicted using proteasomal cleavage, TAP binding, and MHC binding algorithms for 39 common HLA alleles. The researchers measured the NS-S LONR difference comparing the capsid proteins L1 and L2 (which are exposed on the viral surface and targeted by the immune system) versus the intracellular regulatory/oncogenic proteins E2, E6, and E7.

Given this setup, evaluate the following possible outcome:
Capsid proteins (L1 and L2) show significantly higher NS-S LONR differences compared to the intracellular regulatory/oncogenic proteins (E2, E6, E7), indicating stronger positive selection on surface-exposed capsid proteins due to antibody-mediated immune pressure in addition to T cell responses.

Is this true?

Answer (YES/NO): NO